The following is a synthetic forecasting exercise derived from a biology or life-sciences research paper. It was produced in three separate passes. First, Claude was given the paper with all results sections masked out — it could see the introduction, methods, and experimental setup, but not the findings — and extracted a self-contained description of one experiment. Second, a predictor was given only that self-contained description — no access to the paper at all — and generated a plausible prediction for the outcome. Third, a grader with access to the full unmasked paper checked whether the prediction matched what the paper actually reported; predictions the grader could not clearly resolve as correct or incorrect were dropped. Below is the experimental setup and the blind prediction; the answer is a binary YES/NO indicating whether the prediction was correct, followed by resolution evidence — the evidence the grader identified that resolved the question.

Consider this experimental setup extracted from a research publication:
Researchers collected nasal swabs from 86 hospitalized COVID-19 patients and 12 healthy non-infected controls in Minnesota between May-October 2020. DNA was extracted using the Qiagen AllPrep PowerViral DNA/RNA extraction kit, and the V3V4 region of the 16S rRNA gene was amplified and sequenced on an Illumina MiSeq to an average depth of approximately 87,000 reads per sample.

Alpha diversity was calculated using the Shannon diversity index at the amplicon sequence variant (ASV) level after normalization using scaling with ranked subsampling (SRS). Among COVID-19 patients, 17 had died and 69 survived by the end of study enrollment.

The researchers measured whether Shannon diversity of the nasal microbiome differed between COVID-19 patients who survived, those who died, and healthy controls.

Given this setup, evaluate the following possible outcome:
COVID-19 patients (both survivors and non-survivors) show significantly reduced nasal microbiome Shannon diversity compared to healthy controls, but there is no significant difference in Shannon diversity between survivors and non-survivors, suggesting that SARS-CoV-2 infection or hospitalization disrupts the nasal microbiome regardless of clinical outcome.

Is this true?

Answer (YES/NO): NO